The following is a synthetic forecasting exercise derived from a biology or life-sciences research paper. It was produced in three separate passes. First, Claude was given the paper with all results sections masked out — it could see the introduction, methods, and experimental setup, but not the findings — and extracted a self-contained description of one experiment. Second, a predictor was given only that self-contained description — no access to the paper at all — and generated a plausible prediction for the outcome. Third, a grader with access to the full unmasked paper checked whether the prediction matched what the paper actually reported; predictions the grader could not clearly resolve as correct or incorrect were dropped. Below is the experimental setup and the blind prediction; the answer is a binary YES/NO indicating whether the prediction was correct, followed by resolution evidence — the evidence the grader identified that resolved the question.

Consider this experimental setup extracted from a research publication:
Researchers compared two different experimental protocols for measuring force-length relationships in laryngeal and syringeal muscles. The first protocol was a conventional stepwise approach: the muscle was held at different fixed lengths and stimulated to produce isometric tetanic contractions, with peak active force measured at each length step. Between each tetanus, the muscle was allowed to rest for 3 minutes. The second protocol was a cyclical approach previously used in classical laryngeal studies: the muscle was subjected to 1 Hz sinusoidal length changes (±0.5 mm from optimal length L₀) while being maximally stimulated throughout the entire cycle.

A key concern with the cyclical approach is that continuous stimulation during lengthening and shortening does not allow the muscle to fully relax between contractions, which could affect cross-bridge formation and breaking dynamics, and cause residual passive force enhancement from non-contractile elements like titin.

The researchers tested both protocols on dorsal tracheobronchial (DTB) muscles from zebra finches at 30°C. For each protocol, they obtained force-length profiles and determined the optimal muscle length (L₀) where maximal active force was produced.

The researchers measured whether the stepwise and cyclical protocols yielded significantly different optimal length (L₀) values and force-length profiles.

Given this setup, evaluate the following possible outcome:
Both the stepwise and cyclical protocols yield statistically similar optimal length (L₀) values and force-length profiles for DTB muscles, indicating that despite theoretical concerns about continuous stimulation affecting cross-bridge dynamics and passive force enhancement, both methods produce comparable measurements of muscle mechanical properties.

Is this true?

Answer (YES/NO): YES